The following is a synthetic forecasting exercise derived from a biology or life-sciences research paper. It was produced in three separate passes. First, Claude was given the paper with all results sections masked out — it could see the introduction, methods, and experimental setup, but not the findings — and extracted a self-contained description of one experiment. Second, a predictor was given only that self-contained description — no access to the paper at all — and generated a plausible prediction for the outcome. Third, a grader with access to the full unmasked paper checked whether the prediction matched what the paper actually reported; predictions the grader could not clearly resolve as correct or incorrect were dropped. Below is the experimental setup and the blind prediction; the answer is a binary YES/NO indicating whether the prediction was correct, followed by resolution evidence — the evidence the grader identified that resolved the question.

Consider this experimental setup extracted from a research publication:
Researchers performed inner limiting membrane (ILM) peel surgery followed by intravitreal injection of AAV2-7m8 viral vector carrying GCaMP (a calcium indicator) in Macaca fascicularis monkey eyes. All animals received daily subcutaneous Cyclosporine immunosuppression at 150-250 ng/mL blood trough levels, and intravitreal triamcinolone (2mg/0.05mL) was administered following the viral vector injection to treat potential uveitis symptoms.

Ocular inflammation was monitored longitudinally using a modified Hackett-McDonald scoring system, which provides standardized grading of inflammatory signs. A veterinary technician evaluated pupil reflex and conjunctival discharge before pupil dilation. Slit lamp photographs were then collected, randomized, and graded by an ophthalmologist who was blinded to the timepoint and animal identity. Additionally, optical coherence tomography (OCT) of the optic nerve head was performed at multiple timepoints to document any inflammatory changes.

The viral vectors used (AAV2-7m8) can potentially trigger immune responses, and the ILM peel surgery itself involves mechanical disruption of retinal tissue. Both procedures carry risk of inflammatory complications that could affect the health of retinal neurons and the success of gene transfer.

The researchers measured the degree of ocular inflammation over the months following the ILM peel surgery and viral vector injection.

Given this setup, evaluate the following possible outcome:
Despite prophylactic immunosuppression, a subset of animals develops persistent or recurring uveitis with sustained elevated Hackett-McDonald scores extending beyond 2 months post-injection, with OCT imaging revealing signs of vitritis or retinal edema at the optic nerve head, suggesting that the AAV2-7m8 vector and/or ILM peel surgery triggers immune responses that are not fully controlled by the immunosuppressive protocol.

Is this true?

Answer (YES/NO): NO